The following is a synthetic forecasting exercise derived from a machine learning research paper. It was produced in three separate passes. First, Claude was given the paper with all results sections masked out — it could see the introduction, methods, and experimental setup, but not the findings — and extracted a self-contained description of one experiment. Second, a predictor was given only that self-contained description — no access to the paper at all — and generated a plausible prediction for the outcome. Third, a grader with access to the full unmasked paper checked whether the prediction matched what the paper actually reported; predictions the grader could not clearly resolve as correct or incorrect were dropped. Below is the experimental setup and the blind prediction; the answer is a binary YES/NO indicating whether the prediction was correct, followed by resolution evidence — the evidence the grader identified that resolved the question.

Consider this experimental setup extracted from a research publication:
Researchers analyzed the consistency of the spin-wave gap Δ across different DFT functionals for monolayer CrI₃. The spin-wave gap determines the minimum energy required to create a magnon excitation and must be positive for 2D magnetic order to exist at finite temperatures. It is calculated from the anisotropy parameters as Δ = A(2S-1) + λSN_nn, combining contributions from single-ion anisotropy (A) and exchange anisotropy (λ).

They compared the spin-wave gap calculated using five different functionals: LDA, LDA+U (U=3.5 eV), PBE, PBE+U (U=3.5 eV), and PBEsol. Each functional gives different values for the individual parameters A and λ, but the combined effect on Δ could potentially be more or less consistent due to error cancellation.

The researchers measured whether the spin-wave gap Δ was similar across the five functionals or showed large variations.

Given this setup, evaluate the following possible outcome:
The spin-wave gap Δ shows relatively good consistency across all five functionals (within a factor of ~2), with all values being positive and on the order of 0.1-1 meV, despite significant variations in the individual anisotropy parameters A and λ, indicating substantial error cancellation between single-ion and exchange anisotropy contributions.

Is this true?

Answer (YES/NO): YES